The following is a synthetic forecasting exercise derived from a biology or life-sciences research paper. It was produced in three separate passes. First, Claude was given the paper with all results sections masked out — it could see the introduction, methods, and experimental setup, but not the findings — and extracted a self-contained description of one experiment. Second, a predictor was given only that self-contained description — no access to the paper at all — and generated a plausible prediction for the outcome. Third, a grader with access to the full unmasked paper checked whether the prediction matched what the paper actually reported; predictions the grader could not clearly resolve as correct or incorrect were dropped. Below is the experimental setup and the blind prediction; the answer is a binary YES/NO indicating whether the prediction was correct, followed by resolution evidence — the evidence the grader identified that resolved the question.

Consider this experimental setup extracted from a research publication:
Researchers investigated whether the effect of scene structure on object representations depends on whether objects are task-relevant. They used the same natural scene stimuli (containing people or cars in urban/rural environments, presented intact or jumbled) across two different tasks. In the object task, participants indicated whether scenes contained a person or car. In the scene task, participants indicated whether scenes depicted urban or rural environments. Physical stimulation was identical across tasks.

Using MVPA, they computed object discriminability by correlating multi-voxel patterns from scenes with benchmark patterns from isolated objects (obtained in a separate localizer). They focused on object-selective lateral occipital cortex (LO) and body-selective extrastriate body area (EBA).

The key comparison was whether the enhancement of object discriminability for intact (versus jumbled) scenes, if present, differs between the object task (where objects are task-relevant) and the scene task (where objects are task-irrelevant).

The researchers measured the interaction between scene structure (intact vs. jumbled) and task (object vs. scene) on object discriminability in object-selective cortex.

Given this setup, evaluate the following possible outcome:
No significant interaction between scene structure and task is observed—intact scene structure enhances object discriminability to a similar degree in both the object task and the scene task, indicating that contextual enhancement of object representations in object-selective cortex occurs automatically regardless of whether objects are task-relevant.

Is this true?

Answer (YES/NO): NO